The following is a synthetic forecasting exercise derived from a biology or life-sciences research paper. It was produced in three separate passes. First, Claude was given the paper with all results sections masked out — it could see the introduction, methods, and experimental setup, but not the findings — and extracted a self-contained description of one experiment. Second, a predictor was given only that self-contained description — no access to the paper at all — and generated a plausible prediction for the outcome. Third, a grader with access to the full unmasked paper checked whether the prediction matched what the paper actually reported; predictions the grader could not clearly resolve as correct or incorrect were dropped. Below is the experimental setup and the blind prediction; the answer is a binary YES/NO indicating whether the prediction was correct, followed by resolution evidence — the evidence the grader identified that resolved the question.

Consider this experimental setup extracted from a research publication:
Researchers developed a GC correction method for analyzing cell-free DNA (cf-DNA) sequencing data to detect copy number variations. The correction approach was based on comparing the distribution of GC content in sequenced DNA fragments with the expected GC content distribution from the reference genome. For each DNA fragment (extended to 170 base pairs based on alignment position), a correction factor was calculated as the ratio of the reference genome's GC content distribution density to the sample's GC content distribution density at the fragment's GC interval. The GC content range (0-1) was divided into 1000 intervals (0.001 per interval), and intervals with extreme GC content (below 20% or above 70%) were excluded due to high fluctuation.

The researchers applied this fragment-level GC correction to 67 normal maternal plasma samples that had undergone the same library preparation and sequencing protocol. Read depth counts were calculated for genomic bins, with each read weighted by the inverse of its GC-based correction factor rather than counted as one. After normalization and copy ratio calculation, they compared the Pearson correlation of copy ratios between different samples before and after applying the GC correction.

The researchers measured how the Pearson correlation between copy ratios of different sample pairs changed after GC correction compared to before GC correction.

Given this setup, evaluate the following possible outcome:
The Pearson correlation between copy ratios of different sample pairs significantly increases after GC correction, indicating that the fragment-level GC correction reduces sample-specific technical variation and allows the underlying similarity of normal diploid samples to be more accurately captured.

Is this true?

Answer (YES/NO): NO